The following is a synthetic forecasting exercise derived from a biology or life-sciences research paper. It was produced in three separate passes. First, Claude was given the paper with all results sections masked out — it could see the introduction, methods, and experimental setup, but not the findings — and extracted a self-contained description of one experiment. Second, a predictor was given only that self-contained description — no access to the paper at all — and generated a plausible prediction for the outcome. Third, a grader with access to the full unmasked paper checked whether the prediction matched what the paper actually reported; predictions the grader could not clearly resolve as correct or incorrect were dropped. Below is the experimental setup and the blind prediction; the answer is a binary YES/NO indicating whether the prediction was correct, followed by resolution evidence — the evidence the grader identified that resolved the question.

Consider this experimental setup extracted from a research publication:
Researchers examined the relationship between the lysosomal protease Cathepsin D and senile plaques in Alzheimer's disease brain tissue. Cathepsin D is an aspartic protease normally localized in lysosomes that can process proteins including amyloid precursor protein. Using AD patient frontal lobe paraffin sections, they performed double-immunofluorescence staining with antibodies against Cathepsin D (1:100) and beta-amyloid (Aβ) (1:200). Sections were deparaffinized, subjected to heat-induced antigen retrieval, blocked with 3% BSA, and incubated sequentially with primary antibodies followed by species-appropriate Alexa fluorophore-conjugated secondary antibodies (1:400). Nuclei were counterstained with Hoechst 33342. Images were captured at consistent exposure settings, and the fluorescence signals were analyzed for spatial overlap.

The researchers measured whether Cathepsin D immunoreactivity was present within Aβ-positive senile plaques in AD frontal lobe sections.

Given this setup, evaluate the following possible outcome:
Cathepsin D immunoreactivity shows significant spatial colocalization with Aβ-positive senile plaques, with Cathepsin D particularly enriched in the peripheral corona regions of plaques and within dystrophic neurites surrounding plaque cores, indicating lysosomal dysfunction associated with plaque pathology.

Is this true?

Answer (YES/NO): NO